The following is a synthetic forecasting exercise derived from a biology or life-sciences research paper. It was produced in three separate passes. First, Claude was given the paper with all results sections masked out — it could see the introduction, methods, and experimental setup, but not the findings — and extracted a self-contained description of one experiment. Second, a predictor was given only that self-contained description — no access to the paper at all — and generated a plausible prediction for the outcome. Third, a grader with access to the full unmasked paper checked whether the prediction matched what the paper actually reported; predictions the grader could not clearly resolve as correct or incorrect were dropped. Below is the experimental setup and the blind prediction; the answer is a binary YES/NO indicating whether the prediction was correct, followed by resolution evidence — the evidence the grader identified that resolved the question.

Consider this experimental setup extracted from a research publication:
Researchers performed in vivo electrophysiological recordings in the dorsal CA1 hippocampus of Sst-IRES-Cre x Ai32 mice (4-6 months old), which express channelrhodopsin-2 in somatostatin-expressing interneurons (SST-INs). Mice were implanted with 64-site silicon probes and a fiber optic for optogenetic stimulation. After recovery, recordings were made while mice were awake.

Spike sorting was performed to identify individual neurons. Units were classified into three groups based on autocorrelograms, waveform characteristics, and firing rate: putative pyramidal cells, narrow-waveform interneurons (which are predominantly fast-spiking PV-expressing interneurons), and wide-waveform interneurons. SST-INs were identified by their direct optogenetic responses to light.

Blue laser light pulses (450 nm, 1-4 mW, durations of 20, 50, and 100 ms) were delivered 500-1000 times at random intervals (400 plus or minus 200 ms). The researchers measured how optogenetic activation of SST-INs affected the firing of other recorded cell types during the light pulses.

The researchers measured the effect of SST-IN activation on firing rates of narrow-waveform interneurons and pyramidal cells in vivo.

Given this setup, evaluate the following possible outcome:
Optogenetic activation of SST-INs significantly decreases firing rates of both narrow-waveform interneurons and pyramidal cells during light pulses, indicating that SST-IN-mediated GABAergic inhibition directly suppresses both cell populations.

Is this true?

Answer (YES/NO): YES